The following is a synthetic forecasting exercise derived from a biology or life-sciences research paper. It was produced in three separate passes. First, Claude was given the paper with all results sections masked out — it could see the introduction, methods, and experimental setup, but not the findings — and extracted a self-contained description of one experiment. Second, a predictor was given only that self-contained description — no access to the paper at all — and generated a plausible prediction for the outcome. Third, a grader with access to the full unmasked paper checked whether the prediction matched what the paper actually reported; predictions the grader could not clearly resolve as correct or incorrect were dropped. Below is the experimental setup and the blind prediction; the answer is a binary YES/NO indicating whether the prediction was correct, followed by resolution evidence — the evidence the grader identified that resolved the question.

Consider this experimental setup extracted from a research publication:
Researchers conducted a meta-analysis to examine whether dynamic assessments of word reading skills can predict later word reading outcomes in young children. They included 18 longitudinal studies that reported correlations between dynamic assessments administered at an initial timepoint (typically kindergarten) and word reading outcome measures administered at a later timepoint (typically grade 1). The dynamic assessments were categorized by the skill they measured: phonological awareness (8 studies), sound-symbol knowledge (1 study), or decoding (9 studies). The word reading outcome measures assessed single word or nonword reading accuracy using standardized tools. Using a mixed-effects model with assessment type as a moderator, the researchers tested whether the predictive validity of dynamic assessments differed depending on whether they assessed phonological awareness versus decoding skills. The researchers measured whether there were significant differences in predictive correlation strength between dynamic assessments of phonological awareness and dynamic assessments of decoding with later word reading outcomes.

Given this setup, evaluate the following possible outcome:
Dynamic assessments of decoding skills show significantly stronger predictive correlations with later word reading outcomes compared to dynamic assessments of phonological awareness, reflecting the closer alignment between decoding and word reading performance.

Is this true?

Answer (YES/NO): NO